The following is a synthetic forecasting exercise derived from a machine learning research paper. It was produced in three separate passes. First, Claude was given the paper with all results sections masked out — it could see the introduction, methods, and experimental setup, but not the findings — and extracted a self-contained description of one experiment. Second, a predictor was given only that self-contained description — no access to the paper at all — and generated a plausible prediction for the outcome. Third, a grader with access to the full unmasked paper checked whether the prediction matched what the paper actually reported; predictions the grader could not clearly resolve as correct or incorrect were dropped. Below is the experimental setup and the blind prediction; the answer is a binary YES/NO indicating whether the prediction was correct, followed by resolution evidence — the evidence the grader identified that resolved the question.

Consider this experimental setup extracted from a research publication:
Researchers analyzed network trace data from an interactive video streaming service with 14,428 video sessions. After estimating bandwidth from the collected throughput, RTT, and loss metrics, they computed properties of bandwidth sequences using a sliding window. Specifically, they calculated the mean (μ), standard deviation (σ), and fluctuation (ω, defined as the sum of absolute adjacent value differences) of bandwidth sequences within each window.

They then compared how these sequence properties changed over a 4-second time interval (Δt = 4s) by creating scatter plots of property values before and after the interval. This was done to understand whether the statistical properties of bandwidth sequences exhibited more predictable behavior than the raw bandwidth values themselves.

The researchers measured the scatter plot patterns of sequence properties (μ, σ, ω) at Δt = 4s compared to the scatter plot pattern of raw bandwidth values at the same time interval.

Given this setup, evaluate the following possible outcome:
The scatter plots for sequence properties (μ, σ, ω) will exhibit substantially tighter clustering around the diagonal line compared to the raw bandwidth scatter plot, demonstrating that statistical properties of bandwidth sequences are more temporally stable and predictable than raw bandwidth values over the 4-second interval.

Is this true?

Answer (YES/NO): YES